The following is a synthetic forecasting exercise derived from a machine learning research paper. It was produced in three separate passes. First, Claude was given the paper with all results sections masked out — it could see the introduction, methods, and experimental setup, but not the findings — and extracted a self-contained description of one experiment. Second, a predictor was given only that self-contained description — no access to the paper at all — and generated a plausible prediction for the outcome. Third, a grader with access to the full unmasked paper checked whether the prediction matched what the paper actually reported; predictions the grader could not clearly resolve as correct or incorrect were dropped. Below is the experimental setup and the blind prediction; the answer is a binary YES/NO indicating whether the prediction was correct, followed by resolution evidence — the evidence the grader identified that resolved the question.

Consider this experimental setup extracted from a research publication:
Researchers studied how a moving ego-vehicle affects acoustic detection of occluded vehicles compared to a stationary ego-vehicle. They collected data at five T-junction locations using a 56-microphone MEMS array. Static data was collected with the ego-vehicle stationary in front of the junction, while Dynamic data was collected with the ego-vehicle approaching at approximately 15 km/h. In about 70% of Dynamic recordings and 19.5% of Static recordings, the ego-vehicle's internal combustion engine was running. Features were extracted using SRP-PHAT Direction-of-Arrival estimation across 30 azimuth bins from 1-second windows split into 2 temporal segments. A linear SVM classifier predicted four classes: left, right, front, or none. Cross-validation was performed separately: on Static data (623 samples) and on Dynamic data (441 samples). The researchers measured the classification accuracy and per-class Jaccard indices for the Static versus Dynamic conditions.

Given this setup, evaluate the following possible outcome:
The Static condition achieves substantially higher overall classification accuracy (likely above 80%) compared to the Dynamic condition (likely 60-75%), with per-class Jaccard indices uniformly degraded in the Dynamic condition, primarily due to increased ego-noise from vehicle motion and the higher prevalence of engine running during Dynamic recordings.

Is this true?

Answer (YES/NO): NO